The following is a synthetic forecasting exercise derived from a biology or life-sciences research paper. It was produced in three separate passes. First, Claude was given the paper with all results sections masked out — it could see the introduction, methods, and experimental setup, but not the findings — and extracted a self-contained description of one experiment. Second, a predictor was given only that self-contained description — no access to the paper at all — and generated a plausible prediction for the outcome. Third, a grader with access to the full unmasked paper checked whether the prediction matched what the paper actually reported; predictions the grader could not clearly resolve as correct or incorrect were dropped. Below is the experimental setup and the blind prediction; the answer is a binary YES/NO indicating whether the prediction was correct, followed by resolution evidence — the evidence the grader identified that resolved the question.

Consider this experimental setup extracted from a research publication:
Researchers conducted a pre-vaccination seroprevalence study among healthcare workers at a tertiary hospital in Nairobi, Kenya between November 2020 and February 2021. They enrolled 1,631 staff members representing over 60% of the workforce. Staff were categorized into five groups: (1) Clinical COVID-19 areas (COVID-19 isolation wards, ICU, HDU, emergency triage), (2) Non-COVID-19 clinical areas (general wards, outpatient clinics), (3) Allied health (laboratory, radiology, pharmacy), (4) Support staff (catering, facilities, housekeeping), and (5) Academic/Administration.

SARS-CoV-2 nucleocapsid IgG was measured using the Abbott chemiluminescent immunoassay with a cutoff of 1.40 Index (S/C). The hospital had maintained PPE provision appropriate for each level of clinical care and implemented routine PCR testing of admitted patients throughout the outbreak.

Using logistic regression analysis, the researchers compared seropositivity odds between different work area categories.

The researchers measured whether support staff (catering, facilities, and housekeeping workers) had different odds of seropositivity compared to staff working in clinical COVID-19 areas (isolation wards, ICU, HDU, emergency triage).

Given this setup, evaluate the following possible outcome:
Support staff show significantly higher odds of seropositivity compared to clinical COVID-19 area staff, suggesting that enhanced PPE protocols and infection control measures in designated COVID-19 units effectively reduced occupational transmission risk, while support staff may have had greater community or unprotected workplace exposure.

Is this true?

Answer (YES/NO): NO